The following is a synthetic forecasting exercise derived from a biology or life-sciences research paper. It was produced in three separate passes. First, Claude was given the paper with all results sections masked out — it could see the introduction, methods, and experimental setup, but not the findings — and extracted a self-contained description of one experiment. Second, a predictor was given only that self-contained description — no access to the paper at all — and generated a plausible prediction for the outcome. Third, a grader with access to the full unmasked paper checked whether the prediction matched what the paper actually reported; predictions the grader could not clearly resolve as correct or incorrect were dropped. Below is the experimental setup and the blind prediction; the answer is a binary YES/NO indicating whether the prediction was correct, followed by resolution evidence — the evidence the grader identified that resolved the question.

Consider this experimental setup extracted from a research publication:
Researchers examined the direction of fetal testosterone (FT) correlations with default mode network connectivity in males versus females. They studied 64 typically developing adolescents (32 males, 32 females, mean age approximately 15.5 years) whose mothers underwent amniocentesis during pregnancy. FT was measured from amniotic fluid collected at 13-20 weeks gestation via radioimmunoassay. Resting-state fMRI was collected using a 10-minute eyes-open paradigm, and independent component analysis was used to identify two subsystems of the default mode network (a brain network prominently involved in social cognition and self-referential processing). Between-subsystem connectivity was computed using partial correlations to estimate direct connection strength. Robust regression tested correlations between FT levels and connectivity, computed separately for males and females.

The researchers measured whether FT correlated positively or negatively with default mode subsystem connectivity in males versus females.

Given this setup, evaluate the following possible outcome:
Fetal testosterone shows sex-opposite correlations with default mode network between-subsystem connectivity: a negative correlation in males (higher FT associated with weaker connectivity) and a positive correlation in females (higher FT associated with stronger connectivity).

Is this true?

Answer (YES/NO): NO